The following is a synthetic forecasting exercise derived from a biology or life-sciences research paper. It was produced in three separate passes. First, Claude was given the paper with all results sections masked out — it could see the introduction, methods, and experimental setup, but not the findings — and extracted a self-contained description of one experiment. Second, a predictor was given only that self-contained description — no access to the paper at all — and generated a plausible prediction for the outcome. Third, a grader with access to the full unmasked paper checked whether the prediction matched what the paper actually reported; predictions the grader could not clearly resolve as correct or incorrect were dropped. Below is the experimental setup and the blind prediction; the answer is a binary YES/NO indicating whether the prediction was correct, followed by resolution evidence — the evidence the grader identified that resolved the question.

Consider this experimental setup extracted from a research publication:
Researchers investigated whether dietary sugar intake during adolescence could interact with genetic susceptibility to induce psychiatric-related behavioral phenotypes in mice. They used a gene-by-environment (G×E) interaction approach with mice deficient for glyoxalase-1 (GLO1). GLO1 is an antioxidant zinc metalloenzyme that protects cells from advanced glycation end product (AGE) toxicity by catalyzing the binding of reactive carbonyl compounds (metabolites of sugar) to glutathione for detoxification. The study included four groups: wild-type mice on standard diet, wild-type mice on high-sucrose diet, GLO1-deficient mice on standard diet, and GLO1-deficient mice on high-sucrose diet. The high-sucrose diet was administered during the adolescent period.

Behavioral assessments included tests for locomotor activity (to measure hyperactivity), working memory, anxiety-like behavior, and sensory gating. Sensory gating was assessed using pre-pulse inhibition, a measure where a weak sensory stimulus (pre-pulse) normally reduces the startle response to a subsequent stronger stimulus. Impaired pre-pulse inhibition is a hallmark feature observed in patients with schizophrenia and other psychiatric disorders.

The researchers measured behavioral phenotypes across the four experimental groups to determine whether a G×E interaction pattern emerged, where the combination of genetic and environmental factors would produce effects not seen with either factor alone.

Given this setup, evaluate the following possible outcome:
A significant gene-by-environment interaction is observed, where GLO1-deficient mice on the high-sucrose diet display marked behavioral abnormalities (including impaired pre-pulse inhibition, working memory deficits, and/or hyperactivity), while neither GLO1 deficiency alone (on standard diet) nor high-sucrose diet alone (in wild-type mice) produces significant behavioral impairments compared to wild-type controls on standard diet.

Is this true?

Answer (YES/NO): YES